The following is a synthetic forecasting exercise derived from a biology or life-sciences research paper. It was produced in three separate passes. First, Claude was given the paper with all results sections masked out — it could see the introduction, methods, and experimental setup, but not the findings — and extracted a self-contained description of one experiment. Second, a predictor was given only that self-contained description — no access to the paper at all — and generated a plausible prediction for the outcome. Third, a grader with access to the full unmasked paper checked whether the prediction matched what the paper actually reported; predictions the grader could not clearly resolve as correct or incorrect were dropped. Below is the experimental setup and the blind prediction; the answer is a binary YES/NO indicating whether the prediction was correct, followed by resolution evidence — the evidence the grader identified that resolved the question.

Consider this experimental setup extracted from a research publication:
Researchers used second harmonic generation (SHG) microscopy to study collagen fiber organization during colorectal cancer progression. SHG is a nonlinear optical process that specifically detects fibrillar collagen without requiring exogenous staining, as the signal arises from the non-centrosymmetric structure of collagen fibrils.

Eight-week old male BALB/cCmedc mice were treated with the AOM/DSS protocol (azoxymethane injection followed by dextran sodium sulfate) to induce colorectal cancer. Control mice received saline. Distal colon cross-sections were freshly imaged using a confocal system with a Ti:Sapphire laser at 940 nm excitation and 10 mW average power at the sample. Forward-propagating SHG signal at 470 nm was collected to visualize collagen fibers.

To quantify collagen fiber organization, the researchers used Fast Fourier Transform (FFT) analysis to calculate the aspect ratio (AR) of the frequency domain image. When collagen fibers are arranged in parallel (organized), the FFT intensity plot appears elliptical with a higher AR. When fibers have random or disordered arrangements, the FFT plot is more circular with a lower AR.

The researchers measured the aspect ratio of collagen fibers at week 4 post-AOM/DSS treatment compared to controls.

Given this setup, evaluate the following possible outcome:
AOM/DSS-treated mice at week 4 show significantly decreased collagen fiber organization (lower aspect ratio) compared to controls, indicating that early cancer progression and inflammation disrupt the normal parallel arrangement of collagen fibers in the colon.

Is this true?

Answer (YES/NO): NO